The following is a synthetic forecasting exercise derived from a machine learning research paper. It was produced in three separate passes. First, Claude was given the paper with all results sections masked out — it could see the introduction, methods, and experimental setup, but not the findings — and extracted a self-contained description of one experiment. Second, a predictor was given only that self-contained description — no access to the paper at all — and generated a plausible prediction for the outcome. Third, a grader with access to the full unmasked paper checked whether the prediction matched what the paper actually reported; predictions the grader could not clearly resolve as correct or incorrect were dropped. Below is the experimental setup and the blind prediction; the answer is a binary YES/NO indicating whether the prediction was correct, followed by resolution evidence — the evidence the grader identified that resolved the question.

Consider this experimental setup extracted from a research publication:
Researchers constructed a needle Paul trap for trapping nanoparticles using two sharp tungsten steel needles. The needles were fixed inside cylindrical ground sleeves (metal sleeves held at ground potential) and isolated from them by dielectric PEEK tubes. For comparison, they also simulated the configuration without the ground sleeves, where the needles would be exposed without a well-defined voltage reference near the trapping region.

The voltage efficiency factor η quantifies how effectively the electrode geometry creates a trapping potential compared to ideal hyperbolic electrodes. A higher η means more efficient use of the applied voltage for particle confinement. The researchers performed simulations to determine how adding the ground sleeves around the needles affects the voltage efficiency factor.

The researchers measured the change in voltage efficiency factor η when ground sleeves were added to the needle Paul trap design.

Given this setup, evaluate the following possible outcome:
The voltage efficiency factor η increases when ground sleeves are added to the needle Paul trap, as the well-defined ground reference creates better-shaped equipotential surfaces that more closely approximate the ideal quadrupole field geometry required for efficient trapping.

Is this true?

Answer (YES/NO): YES